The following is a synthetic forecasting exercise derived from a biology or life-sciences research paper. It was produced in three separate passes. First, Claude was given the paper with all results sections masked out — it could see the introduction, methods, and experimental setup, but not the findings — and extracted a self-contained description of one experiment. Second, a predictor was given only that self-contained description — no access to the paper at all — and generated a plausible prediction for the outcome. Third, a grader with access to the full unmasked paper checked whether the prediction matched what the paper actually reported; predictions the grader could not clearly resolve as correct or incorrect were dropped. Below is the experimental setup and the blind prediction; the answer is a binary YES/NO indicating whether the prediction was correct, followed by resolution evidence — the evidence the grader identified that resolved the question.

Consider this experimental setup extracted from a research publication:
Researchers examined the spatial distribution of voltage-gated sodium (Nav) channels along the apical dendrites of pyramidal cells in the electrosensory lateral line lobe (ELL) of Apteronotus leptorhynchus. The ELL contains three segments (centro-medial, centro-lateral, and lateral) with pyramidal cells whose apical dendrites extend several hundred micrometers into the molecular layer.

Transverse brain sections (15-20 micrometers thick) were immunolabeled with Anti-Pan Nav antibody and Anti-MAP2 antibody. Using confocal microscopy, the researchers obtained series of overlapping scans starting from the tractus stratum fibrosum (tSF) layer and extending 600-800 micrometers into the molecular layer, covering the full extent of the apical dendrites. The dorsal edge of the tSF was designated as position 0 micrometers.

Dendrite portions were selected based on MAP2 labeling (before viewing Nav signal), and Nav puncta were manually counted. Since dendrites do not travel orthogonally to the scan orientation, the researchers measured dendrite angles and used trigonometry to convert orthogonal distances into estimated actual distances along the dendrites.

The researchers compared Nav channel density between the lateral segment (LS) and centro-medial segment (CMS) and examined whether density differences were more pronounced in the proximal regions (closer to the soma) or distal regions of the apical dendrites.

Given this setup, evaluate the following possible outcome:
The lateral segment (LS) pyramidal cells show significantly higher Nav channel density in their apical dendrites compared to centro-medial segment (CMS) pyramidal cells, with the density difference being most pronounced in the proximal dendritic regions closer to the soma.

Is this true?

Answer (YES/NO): YES